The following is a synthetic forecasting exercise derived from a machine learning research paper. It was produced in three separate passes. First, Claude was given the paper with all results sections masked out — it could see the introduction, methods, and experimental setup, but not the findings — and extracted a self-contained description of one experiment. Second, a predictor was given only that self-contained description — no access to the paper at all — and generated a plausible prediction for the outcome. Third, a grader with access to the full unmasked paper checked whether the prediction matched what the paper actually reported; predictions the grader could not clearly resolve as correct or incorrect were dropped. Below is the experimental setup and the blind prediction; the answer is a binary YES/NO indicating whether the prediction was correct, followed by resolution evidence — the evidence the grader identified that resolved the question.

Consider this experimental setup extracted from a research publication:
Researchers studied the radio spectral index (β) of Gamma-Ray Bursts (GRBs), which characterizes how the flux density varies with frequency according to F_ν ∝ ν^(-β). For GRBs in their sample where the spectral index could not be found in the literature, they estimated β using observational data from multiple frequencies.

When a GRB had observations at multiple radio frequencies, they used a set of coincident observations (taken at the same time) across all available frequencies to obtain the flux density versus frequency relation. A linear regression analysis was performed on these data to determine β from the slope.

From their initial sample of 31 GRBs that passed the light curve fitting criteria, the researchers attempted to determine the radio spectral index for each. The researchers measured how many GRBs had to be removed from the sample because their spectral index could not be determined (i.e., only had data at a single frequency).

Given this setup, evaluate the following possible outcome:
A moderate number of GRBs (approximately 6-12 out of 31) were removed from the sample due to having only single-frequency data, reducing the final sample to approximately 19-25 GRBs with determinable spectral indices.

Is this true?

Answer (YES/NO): NO